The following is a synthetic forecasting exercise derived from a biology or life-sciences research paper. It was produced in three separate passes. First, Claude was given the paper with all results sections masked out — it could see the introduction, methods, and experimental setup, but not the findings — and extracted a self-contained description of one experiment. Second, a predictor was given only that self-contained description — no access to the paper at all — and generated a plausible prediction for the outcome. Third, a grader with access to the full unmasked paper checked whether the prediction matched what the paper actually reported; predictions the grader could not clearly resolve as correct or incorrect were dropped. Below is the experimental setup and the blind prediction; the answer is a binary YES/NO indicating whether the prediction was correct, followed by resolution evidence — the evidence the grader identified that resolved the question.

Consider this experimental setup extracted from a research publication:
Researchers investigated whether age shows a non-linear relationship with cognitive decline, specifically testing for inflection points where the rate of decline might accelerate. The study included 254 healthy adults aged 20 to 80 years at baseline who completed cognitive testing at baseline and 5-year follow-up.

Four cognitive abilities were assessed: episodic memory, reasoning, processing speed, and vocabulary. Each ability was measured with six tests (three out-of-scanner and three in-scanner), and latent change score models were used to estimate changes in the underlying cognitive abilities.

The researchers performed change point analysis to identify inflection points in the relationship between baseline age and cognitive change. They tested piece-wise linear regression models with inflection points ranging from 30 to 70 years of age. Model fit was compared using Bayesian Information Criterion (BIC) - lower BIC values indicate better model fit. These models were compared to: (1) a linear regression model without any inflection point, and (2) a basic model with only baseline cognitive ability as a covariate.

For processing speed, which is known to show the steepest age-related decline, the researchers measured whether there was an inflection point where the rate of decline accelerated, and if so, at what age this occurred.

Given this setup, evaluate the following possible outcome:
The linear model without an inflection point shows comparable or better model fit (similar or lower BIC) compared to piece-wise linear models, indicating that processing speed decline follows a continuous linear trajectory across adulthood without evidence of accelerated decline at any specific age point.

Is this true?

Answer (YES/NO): NO